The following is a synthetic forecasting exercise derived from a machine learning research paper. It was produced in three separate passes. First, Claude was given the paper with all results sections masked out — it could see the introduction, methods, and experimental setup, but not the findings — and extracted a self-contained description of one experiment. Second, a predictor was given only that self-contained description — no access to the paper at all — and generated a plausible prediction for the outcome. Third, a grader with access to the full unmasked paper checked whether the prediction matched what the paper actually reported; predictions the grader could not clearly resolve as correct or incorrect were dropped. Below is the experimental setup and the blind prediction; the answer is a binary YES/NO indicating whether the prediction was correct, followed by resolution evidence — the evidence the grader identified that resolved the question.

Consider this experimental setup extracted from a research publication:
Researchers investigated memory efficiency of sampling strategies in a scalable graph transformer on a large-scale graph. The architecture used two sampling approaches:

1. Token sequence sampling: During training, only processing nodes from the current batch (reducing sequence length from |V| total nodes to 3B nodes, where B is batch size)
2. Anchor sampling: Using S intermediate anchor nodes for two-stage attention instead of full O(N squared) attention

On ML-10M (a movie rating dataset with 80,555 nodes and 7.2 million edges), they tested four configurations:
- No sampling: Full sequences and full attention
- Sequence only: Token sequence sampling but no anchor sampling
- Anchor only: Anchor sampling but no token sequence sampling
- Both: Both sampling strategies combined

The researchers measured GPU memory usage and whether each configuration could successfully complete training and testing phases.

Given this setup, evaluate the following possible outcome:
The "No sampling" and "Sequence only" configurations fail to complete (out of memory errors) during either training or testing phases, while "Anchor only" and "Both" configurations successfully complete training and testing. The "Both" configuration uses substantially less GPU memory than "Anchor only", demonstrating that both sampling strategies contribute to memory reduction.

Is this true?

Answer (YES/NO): NO